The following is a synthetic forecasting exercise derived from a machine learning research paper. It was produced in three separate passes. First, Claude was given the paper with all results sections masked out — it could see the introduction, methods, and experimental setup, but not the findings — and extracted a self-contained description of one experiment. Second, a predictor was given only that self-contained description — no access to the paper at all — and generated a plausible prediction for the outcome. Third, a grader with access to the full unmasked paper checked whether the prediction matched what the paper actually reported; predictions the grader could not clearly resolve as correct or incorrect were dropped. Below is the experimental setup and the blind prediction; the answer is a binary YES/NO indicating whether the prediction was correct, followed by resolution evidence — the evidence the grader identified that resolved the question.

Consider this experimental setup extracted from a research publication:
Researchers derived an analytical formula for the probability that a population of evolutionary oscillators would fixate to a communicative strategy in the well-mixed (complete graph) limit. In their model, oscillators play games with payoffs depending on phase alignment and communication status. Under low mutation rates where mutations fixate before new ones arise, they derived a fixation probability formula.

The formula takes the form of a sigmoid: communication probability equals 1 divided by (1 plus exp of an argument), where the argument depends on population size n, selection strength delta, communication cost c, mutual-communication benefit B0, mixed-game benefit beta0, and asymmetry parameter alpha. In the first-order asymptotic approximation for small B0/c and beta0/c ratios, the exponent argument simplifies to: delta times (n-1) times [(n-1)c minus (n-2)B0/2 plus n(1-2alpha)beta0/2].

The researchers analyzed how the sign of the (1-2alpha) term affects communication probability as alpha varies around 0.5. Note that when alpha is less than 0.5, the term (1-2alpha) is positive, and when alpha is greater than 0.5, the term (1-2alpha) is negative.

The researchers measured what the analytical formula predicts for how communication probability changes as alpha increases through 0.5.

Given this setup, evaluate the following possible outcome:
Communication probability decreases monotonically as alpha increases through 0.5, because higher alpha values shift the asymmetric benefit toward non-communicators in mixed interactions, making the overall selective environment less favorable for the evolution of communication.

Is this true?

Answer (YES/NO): NO